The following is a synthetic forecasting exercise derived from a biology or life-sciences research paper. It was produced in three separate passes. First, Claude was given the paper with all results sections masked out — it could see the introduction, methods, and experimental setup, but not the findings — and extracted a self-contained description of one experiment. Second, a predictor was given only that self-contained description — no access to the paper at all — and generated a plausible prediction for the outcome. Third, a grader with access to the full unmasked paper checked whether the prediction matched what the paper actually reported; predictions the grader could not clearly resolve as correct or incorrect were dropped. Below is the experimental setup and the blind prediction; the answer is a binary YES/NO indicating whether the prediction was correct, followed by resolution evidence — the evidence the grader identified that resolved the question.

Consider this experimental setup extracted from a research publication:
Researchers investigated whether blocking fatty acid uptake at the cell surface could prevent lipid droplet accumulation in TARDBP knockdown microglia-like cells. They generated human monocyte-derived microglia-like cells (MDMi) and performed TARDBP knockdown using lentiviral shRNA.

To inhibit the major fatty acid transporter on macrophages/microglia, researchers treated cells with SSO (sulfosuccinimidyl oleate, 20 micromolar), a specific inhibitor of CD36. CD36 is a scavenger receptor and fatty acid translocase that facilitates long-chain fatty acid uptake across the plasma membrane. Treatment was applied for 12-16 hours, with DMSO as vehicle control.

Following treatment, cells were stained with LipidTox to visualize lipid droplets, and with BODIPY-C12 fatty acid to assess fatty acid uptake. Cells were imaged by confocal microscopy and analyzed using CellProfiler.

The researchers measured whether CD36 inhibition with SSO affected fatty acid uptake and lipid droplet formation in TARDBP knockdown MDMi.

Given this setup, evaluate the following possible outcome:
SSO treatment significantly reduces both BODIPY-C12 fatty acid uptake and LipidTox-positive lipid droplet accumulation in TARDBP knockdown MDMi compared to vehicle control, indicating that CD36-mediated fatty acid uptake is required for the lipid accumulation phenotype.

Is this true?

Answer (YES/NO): NO